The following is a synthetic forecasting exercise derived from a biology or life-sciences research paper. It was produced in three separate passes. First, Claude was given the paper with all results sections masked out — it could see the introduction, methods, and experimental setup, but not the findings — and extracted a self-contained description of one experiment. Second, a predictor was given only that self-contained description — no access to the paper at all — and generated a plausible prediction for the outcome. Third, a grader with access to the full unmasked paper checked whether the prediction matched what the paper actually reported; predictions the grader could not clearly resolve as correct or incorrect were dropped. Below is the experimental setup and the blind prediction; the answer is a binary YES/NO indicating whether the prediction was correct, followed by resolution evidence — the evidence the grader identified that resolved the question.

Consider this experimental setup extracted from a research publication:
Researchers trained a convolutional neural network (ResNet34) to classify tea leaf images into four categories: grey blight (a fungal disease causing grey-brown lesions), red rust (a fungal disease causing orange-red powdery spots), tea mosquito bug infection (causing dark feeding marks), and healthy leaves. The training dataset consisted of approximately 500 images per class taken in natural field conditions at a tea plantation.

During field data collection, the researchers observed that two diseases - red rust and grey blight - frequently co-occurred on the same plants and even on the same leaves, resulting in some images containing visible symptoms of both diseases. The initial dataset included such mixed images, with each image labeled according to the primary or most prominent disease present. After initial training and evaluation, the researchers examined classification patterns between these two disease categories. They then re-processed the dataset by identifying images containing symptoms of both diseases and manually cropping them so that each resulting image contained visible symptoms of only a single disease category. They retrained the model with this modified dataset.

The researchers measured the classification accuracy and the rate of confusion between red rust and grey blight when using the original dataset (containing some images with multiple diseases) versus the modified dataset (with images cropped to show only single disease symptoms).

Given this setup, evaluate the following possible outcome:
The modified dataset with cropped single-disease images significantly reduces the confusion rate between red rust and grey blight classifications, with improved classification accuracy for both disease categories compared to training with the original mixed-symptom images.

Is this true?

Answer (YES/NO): YES